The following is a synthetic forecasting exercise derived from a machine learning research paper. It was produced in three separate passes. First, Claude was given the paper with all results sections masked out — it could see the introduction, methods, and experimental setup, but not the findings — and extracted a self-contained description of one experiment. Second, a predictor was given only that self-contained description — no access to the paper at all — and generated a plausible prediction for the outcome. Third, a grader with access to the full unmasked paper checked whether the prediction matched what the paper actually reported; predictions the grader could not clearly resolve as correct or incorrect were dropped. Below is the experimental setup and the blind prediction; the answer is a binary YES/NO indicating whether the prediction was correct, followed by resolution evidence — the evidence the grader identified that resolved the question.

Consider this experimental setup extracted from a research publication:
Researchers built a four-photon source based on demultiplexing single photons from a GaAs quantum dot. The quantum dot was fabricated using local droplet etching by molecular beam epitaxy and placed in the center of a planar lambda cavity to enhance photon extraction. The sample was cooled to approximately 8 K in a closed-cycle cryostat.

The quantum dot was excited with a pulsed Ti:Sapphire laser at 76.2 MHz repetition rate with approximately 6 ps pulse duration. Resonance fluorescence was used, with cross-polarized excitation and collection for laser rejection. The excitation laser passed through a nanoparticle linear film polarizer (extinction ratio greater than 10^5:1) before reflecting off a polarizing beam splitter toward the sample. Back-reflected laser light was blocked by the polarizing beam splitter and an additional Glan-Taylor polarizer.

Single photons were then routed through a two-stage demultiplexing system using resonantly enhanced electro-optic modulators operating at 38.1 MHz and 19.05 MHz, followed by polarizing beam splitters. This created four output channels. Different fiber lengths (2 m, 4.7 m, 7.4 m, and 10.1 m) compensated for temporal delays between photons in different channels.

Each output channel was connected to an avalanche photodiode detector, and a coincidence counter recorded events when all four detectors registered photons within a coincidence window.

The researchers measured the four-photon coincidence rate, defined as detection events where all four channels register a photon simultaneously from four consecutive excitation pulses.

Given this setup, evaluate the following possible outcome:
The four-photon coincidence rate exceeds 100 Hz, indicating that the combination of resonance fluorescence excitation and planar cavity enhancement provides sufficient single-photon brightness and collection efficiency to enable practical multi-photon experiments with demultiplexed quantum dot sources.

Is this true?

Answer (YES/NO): NO